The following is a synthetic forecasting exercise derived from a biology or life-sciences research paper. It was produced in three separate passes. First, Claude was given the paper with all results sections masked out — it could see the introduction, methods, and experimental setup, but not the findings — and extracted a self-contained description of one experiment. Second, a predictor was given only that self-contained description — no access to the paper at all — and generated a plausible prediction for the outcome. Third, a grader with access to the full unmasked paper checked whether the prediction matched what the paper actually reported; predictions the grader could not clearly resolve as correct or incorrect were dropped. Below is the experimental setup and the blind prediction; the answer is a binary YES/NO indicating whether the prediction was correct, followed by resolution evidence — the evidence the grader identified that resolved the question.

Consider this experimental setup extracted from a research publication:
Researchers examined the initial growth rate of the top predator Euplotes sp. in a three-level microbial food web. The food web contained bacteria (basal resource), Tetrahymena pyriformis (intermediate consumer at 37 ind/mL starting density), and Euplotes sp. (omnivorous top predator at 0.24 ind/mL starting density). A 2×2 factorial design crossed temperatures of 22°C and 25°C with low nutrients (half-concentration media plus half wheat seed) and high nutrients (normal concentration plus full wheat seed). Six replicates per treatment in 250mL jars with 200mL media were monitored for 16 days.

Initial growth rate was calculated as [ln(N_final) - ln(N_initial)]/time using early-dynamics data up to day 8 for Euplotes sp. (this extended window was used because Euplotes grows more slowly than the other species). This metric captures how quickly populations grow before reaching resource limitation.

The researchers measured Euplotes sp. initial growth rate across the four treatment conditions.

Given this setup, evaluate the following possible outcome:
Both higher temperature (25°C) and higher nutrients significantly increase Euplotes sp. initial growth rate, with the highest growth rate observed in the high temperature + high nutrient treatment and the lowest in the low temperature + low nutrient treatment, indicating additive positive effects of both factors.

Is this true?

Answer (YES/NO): NO